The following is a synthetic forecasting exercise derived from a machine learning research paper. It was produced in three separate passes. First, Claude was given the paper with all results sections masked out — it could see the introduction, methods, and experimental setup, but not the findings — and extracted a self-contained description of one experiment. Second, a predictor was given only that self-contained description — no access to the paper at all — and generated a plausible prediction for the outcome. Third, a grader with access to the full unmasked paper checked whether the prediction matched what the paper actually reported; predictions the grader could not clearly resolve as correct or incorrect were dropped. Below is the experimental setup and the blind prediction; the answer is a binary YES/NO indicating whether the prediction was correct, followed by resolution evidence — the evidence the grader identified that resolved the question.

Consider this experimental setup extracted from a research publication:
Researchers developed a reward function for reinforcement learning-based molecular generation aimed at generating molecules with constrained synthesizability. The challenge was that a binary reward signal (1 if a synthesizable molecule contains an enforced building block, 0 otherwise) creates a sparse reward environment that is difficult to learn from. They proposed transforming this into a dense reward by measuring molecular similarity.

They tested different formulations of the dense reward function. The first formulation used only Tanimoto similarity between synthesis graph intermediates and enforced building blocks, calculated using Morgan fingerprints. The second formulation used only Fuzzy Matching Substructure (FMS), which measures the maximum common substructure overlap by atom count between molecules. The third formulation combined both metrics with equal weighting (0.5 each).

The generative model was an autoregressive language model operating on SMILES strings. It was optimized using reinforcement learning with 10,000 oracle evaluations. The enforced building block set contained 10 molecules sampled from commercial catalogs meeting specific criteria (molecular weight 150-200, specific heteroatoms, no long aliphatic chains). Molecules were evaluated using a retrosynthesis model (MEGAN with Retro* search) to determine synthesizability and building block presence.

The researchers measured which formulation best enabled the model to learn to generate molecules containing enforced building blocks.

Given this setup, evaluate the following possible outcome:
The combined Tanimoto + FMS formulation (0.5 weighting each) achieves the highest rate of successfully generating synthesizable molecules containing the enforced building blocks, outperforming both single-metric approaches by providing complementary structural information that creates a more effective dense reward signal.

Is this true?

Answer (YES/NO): NO